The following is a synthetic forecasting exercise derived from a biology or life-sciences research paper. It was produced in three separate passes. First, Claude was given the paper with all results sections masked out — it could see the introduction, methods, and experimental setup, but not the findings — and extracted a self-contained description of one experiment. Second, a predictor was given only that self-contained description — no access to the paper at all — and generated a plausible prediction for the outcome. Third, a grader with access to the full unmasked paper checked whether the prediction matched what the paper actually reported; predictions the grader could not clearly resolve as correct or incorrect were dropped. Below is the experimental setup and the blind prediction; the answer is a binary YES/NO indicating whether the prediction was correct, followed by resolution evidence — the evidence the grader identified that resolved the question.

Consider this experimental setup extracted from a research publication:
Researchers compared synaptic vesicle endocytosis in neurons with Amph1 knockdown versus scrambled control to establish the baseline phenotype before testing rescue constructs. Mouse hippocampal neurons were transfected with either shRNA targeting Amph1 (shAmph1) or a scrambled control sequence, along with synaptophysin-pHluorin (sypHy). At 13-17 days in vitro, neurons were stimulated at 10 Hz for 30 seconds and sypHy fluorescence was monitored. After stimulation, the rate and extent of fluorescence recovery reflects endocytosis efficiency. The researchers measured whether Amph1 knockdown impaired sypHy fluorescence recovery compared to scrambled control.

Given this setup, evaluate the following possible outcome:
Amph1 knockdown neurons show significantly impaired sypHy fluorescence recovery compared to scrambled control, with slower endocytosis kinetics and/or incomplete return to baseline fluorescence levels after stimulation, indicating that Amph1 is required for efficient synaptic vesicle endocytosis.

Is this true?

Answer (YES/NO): YES